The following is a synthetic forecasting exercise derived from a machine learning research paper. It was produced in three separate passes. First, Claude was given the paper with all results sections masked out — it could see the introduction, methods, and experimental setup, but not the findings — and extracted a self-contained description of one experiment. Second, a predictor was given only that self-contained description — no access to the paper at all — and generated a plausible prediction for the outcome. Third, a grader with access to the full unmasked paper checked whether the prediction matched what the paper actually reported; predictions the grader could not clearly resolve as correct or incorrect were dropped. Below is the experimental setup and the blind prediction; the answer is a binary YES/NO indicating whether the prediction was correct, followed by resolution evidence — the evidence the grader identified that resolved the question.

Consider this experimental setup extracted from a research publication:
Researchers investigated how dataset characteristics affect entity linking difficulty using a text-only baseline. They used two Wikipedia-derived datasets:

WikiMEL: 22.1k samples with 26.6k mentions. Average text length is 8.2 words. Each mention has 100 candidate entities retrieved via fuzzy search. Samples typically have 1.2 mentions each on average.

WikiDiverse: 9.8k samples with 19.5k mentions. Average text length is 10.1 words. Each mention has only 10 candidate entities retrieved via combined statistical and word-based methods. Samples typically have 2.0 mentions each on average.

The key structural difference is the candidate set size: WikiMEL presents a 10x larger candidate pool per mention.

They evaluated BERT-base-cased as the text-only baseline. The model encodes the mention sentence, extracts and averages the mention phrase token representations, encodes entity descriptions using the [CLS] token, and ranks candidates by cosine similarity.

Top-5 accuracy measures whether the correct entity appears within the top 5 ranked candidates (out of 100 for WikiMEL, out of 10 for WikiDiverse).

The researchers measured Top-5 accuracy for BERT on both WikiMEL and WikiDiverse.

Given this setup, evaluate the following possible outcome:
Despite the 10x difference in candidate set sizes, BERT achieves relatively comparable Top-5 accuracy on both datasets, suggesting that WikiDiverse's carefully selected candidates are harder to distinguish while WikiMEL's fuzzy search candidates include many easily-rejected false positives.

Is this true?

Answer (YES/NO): NO